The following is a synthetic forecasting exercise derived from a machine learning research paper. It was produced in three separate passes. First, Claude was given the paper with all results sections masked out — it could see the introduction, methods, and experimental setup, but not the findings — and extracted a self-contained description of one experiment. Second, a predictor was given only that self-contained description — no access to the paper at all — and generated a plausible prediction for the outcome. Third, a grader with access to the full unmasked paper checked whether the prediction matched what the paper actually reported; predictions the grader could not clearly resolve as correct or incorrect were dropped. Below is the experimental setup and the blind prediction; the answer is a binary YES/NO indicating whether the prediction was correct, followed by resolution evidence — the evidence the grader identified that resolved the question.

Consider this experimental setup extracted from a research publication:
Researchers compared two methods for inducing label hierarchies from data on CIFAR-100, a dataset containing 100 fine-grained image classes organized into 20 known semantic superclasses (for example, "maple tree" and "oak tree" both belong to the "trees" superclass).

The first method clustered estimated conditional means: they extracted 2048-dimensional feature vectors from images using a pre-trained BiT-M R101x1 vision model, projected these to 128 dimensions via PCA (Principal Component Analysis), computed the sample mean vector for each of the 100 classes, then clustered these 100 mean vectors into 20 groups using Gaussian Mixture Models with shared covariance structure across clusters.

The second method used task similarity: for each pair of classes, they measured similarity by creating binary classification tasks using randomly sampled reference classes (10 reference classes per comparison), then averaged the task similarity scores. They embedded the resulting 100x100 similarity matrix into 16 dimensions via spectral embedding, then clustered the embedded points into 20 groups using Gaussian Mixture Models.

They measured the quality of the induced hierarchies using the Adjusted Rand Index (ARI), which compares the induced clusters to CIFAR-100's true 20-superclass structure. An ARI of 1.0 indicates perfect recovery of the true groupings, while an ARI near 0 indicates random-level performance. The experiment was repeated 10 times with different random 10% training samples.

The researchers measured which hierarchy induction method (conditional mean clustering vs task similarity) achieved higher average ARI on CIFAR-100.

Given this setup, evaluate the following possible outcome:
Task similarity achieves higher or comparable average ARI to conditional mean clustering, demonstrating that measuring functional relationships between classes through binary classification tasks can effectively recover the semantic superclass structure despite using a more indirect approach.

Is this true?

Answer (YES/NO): NO